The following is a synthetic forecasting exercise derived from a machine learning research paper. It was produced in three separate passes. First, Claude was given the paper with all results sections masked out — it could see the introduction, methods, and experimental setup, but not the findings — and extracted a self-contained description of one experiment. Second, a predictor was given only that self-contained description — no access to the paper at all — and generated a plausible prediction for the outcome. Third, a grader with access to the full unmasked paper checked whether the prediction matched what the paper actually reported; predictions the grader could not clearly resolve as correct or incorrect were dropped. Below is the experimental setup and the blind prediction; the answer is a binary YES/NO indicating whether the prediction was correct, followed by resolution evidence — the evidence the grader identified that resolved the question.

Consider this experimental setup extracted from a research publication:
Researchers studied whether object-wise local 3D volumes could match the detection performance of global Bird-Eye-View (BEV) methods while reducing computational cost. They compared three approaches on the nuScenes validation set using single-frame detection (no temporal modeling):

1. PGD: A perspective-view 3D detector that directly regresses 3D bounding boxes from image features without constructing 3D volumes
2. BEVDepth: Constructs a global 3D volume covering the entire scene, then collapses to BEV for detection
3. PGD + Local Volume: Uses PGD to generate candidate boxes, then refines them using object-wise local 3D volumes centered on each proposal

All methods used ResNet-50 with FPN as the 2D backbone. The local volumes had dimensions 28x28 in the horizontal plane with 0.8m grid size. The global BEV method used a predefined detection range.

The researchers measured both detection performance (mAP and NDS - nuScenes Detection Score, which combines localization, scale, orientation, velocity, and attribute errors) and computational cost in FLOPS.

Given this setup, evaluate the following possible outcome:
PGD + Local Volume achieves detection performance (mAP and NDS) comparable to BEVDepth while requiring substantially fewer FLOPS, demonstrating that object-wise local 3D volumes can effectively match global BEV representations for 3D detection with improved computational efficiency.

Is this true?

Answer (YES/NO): NO